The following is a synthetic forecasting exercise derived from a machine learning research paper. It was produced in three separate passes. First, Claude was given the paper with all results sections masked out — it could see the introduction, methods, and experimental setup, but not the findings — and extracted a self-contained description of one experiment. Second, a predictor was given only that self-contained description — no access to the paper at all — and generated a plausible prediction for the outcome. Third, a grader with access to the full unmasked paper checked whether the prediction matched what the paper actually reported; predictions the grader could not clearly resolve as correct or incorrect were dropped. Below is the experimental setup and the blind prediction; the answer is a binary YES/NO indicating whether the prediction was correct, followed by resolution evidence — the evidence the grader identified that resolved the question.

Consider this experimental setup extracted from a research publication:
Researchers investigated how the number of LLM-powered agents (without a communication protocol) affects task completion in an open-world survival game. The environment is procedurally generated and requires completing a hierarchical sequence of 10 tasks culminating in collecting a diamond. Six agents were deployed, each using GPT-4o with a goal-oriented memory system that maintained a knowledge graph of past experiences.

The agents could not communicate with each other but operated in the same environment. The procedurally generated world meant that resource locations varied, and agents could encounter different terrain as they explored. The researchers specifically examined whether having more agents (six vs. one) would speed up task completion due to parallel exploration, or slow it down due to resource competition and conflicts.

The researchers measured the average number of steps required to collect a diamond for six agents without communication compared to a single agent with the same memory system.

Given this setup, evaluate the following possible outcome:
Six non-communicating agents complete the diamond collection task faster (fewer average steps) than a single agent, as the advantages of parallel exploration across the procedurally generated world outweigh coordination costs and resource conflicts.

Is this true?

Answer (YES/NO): NO